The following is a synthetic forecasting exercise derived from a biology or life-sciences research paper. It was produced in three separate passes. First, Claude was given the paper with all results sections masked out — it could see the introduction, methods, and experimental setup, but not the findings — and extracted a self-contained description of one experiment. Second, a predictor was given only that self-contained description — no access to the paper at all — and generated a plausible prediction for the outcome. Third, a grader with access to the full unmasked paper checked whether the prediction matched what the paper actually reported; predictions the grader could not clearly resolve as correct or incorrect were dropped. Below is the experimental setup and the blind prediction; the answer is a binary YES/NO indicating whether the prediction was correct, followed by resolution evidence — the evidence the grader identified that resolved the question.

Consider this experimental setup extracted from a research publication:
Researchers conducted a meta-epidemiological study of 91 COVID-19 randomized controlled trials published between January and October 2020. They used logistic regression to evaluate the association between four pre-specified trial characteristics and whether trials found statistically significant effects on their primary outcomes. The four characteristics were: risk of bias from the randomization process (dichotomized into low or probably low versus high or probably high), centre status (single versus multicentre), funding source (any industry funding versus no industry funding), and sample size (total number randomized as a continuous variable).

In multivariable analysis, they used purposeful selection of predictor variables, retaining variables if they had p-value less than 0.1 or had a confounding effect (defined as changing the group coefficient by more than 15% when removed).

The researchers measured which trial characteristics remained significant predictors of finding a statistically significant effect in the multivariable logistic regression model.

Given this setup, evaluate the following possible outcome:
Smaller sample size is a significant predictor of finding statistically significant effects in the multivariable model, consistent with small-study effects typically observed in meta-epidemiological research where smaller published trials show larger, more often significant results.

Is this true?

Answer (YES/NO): NO